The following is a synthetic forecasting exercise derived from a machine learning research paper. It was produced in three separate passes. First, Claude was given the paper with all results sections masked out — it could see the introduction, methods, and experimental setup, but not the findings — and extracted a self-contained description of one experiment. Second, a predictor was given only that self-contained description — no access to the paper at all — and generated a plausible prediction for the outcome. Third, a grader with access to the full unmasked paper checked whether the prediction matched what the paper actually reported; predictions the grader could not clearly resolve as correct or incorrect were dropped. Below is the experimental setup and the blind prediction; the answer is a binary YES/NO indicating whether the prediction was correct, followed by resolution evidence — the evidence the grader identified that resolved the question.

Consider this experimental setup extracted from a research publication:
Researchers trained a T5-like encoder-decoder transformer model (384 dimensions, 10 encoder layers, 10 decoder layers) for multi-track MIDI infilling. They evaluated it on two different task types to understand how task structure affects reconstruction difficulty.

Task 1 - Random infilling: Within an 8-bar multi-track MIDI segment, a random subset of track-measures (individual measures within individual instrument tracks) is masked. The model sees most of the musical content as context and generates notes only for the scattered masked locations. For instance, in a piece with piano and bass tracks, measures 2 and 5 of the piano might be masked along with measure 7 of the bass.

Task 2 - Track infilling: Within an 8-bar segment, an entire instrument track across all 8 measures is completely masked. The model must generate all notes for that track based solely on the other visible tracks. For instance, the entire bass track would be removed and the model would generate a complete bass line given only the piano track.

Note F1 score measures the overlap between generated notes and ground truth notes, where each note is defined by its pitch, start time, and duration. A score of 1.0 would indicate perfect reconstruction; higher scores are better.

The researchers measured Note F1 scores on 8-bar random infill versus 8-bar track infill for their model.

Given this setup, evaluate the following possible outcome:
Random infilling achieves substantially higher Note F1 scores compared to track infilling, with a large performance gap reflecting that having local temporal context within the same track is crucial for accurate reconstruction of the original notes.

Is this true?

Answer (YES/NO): YES